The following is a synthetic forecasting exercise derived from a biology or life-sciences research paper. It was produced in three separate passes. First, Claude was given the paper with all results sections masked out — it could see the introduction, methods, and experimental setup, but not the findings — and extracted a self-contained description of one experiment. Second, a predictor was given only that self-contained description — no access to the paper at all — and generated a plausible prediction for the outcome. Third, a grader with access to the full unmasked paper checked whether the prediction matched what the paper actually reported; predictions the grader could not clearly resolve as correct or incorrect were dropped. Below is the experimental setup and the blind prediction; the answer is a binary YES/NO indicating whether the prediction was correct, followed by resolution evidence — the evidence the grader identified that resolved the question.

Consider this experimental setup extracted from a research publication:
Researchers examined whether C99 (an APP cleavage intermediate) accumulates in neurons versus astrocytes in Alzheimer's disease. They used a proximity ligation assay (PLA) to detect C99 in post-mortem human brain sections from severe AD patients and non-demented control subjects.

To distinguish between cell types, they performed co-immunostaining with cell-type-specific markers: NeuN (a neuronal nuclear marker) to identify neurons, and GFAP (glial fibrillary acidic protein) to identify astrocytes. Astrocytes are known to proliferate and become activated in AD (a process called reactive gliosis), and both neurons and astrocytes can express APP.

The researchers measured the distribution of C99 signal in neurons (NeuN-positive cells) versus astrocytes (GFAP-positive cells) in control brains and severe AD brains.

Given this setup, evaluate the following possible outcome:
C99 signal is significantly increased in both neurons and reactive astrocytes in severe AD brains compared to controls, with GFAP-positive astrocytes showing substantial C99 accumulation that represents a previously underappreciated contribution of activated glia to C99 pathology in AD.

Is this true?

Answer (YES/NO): NO